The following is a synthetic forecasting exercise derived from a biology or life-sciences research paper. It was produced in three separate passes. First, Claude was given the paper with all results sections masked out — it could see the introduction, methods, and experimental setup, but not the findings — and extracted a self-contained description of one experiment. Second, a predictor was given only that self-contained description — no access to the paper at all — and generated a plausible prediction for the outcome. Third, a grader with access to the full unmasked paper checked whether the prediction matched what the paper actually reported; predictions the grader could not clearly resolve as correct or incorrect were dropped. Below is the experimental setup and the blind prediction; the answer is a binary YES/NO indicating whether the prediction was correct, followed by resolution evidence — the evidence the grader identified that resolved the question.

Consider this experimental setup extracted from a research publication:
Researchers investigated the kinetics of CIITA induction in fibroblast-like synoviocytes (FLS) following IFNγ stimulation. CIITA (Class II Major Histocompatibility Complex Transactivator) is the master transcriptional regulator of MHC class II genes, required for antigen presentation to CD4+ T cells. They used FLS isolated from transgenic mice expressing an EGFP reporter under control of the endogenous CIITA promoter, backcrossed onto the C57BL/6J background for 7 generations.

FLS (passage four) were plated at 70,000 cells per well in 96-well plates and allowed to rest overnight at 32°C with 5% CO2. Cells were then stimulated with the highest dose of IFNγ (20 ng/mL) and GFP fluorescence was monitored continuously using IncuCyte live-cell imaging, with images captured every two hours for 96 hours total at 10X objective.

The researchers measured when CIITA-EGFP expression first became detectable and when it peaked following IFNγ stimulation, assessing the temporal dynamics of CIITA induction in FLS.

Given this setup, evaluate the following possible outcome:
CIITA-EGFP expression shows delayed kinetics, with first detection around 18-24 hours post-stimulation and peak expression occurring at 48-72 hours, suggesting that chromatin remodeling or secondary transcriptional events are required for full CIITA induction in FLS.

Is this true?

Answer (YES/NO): NO